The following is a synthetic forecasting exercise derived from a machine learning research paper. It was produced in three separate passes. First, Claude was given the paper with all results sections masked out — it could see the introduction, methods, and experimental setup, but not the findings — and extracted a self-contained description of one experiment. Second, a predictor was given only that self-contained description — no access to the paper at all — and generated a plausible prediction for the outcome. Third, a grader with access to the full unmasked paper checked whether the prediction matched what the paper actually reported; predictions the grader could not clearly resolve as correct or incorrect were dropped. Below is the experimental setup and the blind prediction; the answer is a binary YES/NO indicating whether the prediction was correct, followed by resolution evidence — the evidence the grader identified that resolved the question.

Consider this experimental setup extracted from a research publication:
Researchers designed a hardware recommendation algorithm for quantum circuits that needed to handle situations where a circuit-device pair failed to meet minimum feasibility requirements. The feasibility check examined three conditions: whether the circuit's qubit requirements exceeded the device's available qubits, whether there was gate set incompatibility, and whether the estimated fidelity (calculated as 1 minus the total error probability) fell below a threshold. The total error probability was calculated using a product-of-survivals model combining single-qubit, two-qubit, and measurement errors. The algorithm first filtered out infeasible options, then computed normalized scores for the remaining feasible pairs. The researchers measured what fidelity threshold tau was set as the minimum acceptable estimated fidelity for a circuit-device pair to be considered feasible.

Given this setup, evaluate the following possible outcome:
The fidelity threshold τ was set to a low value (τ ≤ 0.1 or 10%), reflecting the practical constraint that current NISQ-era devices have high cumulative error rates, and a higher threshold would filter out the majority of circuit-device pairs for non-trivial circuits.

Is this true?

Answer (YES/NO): NO